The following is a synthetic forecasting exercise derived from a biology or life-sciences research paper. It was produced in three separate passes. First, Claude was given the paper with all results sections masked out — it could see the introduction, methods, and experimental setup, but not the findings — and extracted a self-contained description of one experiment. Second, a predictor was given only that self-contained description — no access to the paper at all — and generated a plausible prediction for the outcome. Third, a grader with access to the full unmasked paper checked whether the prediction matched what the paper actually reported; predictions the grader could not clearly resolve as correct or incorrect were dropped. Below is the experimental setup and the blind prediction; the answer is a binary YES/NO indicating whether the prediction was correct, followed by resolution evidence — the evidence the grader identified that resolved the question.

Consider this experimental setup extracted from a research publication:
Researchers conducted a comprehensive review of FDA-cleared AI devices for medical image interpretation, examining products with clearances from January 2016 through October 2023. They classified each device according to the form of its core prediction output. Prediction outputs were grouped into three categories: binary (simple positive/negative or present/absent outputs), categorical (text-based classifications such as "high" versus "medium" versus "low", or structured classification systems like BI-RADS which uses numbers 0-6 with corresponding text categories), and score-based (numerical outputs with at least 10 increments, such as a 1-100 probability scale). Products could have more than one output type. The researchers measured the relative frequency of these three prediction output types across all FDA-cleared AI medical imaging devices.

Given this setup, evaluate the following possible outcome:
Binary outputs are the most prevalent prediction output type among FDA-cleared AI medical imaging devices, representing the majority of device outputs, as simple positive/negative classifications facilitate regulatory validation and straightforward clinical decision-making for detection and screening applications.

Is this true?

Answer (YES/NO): YES